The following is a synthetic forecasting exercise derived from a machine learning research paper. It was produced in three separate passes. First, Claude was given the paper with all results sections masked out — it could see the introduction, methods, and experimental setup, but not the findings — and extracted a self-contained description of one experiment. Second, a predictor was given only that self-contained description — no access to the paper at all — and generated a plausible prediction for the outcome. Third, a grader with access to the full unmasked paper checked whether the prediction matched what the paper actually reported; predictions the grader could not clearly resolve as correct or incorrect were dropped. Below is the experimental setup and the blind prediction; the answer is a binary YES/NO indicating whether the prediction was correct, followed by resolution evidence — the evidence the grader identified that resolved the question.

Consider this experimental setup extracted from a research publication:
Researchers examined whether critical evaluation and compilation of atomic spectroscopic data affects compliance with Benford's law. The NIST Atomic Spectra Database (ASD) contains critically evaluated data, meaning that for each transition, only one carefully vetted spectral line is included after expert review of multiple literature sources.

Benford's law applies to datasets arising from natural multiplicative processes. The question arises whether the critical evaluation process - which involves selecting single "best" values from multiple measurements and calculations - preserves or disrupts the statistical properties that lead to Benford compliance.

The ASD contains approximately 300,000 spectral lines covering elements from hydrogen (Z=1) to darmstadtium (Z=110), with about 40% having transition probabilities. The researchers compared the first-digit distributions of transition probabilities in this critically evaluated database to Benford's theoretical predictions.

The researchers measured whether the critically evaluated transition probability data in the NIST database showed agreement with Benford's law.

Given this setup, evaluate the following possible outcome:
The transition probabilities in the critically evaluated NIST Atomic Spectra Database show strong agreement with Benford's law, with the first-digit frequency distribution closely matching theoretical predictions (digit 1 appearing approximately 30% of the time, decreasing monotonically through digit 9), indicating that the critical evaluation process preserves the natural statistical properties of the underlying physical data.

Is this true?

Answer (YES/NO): YES